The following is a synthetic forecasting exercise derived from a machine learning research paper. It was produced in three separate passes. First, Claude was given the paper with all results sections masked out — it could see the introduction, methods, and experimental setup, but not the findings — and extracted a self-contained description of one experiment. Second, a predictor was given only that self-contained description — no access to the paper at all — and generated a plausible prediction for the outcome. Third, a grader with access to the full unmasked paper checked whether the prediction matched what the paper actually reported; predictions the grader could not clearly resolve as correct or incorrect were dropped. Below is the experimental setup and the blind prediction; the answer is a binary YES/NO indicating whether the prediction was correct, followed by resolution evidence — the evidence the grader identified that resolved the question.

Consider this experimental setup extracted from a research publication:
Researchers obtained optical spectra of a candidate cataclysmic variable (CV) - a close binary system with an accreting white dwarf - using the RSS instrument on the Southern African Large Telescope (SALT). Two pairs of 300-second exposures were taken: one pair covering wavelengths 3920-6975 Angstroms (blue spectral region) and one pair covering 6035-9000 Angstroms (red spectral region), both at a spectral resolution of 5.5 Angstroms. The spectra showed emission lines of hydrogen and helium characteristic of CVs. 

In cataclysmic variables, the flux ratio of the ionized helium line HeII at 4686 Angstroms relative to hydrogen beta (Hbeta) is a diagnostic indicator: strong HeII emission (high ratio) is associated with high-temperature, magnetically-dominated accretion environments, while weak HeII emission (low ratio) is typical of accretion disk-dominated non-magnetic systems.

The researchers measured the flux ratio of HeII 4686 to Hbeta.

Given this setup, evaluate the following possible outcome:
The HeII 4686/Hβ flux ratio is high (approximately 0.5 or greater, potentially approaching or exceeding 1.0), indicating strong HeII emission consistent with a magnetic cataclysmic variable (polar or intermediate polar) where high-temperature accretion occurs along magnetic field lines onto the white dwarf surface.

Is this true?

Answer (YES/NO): YES